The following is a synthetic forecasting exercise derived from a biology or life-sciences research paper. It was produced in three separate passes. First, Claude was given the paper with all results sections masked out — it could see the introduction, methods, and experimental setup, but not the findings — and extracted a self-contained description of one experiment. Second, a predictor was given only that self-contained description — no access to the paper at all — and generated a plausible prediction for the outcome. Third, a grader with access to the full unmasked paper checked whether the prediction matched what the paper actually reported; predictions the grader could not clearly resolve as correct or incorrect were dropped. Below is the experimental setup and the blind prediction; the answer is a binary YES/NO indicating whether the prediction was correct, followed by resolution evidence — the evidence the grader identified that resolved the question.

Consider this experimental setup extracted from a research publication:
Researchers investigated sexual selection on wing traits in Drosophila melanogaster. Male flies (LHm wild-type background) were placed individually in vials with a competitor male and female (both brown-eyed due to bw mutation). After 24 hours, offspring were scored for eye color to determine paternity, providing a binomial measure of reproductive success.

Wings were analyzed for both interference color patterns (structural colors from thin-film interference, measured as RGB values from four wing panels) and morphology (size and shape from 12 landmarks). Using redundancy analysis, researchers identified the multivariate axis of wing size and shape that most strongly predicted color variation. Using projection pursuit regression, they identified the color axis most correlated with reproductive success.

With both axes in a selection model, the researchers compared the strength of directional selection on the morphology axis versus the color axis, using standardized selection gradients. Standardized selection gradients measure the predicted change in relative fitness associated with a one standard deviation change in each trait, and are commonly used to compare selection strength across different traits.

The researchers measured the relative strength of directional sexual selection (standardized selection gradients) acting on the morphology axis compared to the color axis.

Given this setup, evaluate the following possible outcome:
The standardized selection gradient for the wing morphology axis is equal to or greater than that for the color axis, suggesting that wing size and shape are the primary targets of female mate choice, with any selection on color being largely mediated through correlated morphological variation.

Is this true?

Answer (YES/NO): YES